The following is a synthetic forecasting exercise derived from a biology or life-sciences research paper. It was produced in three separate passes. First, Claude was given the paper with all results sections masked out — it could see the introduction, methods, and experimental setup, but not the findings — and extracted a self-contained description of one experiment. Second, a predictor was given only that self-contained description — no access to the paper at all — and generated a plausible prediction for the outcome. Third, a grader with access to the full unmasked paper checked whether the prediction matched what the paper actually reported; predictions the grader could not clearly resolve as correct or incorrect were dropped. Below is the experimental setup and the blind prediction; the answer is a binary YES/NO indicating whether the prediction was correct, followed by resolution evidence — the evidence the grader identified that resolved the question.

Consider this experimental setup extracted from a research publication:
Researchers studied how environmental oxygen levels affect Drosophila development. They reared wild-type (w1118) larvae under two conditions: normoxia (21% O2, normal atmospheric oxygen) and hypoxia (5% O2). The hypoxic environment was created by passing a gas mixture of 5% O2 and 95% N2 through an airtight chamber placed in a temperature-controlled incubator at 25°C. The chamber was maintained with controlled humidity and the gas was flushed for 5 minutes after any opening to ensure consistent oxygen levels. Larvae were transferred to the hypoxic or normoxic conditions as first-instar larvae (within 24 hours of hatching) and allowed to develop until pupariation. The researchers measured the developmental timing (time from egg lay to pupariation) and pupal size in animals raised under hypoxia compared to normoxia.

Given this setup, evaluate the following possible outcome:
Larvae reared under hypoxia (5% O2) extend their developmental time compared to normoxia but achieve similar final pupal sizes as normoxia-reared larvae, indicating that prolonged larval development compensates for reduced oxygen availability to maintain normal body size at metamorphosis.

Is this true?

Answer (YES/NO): NO